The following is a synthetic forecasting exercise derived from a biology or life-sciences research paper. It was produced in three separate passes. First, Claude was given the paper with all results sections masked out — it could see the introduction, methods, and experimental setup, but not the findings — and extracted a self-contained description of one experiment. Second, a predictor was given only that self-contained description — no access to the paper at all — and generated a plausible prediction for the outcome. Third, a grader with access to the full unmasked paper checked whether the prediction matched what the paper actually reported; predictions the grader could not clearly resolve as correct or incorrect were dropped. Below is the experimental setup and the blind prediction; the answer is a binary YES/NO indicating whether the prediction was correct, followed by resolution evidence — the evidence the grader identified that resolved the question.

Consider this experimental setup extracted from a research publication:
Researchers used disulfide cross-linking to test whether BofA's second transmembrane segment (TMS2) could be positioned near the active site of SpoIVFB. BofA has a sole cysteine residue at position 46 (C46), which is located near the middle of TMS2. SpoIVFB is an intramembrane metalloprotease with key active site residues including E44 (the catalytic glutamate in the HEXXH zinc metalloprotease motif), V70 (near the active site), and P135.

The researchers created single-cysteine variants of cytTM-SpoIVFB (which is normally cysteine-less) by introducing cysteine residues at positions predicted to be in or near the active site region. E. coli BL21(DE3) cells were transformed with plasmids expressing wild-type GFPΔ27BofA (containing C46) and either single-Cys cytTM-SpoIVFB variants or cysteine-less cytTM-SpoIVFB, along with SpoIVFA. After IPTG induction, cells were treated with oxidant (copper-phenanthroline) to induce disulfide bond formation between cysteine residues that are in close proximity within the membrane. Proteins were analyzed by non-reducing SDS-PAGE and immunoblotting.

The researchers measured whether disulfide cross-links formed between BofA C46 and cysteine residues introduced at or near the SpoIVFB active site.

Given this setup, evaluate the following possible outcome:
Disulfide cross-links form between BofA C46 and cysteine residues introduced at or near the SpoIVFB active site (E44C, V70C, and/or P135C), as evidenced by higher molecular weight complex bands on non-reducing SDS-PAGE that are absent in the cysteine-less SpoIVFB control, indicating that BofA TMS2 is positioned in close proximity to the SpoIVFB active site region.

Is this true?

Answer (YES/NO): YES